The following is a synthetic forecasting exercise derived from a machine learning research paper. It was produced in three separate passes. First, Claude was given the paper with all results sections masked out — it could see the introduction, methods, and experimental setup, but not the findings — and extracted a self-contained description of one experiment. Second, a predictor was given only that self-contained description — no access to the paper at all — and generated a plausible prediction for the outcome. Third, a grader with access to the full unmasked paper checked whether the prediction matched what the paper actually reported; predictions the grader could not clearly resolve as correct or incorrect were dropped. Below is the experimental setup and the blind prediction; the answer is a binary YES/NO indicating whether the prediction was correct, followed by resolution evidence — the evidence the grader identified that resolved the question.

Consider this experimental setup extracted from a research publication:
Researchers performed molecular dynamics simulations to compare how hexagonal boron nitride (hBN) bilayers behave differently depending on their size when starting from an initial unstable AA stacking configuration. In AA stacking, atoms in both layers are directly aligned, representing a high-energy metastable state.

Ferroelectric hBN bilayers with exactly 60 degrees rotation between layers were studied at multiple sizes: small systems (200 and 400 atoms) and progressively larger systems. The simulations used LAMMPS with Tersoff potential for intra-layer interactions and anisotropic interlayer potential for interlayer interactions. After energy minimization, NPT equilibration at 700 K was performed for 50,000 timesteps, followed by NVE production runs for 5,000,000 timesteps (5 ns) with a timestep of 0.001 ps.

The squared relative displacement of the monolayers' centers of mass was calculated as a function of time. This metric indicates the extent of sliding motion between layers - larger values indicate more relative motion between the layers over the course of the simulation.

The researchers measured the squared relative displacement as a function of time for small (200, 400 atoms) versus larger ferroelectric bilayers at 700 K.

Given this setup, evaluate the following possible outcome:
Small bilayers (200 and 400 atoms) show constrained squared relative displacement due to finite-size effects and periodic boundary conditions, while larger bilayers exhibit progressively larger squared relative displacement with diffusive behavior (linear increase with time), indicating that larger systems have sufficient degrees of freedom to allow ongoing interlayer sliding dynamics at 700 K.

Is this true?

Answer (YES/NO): NO